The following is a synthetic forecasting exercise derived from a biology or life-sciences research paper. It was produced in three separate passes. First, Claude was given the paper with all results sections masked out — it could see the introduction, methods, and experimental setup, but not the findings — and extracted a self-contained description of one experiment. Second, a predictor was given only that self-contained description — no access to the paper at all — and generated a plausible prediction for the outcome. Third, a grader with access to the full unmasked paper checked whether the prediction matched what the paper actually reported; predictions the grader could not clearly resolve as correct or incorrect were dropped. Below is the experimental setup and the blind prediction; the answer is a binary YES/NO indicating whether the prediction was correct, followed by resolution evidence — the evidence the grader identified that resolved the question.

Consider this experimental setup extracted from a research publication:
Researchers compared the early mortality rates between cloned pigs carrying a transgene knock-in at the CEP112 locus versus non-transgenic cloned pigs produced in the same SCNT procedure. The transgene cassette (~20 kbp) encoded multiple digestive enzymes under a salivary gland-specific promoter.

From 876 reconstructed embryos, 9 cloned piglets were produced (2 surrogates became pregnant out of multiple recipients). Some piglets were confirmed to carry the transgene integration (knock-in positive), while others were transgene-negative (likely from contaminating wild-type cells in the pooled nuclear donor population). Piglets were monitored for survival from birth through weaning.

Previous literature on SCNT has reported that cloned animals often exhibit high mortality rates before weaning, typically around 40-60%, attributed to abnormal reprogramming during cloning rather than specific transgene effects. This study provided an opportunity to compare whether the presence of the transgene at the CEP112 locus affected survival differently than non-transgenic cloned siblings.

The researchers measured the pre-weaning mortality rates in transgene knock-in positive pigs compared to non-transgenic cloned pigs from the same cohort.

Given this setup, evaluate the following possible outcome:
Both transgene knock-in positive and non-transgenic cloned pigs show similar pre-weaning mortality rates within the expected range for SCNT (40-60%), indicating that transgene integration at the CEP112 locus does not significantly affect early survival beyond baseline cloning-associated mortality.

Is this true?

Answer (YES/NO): YES